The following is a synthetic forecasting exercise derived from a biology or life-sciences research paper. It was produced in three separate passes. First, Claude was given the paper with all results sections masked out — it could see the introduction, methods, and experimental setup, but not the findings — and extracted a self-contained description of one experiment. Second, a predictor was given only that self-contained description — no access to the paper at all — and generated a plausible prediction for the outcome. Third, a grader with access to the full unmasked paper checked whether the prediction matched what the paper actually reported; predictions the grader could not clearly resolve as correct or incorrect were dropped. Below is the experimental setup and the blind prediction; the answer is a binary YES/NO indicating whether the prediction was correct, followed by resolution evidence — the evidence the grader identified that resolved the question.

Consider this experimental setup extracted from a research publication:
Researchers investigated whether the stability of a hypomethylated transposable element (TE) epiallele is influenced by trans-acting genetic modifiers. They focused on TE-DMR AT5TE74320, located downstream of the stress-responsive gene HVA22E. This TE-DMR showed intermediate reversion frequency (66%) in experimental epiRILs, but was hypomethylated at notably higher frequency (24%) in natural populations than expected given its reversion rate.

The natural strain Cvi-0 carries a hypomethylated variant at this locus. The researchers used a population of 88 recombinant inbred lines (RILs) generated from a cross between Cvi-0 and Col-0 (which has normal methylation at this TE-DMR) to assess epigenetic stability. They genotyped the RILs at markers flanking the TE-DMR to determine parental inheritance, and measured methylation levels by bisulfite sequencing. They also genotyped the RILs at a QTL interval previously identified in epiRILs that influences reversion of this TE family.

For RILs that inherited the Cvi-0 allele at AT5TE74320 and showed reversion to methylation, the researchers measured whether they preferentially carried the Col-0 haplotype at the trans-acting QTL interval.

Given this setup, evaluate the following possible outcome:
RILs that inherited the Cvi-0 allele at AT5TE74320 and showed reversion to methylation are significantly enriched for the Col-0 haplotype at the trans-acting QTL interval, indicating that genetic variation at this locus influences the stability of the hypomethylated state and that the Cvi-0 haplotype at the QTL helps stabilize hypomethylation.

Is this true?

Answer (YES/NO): YES